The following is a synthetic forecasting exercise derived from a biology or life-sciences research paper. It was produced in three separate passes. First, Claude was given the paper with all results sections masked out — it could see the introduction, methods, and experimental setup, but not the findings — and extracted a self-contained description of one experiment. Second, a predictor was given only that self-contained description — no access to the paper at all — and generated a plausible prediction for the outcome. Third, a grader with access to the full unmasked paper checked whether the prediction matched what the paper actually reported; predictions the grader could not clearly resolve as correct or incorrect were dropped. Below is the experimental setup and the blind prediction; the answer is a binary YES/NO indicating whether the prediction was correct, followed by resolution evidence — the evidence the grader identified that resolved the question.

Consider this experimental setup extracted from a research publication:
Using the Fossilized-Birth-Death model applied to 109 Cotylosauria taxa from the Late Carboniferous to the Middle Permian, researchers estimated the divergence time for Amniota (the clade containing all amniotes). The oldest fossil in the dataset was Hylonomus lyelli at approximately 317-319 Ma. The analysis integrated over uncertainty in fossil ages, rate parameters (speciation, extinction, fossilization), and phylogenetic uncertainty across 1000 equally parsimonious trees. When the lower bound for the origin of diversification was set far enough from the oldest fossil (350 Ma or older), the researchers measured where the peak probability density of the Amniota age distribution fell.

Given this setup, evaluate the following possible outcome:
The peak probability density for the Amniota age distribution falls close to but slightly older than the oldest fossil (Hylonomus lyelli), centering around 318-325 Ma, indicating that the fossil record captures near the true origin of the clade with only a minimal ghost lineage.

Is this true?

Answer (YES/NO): NO